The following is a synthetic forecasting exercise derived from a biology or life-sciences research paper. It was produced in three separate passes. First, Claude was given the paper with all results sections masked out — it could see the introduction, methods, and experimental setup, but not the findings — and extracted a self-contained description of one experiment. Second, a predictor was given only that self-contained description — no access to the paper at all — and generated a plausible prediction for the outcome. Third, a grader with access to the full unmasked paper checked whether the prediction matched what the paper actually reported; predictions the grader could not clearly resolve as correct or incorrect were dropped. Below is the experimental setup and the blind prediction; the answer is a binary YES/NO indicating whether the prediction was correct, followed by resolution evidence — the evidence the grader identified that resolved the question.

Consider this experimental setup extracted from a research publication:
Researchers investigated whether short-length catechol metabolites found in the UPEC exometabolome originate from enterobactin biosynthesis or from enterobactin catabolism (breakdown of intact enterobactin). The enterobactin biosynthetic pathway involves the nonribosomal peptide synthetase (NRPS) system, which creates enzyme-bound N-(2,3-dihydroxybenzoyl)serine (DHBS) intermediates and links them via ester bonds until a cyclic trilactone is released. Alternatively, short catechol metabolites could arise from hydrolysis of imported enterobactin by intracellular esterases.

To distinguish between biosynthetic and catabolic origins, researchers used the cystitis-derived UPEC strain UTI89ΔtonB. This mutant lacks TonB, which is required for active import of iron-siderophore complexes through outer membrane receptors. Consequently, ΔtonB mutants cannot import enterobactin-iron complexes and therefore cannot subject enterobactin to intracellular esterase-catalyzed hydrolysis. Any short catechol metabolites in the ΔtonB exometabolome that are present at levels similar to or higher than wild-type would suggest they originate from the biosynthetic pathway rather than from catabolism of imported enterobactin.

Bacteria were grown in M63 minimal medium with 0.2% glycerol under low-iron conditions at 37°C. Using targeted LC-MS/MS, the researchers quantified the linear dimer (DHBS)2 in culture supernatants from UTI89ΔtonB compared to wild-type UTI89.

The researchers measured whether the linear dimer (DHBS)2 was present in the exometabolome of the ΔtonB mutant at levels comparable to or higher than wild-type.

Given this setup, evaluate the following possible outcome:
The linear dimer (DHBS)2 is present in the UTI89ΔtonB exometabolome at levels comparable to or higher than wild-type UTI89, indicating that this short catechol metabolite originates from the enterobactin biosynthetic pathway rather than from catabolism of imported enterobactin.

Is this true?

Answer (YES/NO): NO